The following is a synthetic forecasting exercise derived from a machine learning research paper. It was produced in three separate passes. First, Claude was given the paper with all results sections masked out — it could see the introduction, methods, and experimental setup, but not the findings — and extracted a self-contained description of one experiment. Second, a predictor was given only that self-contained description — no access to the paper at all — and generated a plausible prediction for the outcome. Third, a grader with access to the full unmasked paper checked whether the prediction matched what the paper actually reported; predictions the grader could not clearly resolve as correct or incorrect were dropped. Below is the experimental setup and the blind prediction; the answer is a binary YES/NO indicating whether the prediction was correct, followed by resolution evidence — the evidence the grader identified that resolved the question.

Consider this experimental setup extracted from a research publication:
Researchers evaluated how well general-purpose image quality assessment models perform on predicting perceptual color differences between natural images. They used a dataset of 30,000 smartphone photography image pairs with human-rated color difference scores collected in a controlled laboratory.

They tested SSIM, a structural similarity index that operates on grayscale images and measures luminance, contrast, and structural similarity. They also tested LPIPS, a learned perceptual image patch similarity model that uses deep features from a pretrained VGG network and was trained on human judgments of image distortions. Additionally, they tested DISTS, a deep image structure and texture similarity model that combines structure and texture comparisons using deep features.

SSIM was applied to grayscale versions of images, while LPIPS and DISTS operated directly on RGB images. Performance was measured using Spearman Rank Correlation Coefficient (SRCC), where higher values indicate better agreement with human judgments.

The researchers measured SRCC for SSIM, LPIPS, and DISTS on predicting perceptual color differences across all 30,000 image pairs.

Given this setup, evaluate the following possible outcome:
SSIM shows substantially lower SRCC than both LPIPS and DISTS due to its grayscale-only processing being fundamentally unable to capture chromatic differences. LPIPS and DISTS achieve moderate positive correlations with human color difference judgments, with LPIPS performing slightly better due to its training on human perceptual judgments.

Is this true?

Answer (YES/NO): NO